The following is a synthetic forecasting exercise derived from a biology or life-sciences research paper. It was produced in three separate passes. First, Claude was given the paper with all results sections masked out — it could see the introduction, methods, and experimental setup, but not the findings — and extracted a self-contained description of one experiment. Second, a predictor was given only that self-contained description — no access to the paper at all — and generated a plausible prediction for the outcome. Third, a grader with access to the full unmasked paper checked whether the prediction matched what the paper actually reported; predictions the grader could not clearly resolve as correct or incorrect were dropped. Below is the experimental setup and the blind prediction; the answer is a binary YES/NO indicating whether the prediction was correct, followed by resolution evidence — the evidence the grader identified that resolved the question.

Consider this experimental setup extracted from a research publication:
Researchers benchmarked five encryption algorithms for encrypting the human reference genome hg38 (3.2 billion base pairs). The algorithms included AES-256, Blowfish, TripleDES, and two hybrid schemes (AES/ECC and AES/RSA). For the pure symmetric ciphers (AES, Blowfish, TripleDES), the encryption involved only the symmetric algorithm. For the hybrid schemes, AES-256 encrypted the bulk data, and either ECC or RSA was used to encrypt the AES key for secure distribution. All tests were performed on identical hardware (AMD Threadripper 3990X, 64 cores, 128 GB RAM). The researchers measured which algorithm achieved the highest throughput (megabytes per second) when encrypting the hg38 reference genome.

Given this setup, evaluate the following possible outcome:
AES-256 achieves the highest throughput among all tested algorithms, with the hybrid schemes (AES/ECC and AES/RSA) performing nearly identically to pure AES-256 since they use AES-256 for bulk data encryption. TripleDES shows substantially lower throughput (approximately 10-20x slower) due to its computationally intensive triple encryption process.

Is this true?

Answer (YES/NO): NO